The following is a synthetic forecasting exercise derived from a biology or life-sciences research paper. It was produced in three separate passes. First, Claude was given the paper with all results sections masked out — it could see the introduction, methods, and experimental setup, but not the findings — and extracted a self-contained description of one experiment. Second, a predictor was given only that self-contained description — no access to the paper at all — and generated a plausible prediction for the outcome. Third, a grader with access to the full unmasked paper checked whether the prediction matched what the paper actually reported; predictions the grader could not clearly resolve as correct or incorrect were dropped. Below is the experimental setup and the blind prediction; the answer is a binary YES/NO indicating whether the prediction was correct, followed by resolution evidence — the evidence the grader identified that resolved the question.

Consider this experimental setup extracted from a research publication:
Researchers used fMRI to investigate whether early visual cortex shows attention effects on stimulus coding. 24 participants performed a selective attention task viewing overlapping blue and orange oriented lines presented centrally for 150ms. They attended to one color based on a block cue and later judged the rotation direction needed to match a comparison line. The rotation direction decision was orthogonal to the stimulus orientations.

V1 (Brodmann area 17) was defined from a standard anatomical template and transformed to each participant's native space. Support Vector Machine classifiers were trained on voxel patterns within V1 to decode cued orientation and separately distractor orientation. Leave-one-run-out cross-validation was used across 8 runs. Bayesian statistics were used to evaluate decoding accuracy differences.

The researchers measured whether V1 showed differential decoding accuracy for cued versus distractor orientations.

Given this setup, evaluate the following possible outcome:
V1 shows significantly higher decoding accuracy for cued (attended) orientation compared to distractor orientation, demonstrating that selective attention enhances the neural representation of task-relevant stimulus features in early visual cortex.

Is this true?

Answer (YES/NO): YES